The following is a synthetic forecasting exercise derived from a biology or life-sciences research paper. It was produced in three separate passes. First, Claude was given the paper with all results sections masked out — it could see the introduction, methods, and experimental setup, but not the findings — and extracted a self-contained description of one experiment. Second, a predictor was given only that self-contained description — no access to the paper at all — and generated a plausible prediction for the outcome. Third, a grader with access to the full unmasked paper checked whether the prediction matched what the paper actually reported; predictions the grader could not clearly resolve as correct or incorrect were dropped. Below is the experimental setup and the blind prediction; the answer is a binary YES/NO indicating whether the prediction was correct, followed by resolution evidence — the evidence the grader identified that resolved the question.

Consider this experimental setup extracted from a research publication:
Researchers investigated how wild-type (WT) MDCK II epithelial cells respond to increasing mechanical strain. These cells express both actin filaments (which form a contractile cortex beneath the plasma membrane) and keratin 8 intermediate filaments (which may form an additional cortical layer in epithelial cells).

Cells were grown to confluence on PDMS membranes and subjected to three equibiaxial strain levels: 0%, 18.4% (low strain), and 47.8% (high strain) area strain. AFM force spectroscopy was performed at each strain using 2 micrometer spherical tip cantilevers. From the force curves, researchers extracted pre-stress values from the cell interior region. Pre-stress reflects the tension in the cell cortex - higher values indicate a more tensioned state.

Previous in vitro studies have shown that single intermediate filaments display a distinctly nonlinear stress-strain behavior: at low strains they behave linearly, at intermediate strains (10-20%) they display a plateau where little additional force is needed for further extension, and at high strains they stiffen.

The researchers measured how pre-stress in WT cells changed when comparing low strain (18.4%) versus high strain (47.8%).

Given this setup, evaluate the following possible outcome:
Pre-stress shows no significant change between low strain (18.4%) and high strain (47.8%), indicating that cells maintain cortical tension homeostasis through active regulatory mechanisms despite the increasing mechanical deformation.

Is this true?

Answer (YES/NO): NO